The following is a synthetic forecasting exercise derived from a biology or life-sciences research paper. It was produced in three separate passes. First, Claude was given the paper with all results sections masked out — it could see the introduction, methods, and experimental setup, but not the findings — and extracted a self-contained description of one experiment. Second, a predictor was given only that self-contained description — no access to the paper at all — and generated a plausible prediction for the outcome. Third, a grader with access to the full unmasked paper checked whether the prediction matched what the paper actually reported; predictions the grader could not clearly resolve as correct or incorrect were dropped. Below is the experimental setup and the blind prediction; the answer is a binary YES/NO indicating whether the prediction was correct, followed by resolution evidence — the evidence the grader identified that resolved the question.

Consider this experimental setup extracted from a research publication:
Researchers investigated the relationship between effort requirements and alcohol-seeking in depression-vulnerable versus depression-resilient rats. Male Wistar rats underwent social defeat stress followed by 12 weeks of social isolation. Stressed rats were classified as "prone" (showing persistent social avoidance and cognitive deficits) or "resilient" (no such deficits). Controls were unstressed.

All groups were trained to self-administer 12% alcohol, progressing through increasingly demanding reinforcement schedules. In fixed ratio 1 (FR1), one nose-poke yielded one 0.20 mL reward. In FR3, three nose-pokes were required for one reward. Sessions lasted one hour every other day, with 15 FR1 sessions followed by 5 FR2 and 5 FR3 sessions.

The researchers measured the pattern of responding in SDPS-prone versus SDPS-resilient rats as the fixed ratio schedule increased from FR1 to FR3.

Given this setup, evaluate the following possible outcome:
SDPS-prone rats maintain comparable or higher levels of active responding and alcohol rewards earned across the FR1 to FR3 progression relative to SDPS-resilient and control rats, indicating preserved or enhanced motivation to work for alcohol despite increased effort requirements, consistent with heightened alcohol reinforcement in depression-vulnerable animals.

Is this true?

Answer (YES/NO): YES